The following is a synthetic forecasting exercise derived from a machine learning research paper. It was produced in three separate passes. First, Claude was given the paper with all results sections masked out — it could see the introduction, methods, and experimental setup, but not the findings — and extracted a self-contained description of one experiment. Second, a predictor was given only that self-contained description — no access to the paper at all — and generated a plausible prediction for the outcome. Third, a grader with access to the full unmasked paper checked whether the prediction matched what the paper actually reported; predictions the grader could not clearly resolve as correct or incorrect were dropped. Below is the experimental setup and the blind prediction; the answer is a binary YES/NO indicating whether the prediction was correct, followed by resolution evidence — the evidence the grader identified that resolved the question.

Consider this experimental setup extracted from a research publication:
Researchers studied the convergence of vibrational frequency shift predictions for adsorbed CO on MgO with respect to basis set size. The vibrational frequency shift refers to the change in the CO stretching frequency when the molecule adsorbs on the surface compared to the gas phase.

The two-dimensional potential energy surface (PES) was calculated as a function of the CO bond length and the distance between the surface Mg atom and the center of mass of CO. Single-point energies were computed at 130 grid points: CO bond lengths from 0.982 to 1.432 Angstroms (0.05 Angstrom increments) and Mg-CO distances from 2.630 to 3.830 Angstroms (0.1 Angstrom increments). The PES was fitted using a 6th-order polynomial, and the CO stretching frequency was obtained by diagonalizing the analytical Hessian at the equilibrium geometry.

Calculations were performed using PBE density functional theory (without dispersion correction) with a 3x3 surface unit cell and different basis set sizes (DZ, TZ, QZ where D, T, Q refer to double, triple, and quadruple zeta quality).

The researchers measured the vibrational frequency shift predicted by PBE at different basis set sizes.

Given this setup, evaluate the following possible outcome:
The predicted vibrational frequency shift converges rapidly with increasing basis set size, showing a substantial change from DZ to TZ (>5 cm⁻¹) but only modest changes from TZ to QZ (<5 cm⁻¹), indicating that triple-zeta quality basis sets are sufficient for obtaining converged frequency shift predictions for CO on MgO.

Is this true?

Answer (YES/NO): NO